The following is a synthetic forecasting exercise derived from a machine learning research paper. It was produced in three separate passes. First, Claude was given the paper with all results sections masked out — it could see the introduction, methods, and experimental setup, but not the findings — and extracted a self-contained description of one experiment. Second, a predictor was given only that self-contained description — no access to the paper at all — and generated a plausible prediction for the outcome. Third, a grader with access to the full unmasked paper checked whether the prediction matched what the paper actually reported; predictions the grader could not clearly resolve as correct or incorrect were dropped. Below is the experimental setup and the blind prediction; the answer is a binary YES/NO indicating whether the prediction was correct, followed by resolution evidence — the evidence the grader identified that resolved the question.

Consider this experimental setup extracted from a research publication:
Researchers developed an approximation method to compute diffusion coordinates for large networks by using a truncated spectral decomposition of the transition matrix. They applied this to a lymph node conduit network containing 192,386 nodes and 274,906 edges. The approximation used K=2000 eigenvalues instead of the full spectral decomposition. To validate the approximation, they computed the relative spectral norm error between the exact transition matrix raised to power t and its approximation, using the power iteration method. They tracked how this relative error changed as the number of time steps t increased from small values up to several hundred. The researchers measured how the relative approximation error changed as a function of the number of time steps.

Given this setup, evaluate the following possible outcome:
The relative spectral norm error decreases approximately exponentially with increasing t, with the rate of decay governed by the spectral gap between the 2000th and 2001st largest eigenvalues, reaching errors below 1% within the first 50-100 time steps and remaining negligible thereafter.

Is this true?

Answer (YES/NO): NO